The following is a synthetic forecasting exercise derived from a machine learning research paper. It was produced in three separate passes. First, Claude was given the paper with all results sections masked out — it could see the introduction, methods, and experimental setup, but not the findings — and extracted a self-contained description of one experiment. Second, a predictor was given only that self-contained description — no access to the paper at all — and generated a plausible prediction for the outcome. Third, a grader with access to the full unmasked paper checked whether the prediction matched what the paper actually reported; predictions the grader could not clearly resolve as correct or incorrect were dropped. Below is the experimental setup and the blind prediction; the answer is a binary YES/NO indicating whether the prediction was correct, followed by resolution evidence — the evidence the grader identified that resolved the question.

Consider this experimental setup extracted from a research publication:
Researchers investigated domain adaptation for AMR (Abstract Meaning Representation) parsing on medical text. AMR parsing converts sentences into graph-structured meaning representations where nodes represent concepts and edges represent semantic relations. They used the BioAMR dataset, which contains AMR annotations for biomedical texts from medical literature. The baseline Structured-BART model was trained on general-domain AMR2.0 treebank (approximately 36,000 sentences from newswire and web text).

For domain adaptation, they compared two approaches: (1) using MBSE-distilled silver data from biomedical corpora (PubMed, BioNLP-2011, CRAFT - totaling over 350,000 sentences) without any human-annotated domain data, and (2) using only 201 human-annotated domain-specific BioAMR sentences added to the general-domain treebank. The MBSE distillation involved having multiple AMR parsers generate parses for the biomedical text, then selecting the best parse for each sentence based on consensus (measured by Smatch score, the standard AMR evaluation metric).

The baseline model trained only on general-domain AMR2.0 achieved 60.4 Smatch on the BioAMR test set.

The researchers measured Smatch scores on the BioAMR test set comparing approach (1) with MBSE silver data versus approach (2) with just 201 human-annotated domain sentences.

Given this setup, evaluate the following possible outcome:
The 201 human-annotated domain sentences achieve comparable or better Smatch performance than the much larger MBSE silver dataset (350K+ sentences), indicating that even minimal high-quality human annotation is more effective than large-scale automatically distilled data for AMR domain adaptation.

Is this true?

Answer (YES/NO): YES